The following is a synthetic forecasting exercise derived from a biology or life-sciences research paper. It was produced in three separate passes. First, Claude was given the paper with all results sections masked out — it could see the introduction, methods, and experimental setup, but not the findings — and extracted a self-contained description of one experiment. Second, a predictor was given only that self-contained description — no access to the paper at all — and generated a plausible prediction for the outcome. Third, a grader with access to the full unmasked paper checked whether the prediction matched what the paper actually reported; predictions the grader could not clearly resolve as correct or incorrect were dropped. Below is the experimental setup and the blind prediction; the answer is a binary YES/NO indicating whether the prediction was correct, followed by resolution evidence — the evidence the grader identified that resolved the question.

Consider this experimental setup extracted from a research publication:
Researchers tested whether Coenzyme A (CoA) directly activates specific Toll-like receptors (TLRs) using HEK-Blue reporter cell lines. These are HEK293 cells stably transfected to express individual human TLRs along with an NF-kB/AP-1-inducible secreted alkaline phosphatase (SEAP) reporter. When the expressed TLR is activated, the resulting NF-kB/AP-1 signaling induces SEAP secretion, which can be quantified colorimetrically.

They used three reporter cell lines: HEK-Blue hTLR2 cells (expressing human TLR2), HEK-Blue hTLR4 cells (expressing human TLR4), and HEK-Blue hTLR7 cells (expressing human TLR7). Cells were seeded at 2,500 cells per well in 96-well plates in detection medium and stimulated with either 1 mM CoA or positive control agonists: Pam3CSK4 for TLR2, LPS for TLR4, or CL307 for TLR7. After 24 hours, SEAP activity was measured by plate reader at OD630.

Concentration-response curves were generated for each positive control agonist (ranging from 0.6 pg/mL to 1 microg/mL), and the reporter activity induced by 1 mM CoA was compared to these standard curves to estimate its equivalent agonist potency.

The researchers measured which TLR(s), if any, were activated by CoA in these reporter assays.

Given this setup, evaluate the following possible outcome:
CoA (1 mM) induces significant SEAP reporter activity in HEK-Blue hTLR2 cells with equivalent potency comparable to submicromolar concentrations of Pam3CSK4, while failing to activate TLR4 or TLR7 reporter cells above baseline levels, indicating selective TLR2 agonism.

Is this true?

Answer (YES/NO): NO